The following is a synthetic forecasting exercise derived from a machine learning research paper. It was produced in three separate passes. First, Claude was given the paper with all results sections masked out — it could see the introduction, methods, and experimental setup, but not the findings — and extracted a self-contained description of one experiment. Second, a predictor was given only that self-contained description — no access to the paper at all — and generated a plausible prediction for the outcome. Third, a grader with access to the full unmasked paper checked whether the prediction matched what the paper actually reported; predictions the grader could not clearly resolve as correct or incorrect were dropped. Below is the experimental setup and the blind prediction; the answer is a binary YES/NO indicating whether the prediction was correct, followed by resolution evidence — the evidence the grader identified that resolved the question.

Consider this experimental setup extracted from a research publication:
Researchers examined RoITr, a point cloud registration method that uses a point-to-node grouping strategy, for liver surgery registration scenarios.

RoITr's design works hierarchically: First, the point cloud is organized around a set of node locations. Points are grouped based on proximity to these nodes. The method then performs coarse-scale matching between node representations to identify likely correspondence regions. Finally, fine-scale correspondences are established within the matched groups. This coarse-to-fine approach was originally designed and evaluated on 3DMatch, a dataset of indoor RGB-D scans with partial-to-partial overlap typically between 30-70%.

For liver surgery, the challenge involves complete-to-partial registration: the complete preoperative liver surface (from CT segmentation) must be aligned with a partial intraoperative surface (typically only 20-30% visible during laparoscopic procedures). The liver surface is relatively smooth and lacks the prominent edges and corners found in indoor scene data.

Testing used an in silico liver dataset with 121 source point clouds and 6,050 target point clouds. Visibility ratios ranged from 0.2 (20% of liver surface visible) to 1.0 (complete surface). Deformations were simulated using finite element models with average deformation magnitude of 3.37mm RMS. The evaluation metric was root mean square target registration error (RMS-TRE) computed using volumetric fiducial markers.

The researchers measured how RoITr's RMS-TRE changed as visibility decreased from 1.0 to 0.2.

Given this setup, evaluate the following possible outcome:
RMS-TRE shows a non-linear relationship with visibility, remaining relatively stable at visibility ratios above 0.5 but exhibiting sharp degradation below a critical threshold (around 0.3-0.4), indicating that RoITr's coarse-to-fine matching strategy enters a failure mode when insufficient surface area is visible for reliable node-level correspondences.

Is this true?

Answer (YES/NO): NO